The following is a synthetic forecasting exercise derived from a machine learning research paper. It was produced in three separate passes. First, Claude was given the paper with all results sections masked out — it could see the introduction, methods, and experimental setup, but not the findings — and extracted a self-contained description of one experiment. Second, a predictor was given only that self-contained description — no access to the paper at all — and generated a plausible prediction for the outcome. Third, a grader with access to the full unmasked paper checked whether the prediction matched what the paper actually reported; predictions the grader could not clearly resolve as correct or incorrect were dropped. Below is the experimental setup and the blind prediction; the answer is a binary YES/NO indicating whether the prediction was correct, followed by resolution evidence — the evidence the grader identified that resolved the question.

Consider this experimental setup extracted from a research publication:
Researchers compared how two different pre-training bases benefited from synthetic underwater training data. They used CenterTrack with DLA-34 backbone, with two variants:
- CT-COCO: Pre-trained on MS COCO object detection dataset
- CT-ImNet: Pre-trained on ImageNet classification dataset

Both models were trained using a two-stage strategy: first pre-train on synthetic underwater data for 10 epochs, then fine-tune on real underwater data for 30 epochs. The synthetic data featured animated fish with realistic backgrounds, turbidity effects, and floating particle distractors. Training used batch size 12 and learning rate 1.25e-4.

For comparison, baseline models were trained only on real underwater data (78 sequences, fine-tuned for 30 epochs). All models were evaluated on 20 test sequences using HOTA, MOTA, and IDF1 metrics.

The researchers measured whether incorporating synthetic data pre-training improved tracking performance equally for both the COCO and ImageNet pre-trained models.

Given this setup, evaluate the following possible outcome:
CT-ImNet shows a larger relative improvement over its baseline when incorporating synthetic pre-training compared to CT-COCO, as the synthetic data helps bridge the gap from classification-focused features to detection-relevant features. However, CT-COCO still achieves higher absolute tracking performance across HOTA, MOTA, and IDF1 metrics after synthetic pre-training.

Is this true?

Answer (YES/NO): NO